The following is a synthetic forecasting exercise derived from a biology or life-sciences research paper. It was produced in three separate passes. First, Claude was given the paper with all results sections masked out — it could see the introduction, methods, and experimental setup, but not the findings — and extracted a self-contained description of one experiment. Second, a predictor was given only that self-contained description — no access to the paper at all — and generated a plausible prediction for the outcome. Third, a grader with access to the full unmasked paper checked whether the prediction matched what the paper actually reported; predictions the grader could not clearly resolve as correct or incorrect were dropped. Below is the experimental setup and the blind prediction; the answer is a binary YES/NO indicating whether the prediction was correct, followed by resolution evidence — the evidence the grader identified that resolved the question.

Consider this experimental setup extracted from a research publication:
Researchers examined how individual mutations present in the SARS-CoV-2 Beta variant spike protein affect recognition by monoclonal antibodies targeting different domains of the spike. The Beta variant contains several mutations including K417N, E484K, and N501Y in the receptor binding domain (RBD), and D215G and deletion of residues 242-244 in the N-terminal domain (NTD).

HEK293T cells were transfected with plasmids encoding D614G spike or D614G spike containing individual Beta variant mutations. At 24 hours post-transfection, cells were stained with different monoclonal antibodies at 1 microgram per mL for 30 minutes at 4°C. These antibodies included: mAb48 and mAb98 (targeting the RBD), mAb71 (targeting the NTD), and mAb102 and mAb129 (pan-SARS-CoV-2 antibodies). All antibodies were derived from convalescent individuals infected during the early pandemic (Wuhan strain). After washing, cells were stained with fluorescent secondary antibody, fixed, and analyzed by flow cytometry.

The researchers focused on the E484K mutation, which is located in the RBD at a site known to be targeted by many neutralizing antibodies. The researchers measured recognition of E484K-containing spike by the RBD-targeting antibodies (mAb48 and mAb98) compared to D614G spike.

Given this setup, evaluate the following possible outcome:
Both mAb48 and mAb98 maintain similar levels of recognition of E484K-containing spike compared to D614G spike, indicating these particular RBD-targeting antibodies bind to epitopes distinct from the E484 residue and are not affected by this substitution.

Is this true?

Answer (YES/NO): YES